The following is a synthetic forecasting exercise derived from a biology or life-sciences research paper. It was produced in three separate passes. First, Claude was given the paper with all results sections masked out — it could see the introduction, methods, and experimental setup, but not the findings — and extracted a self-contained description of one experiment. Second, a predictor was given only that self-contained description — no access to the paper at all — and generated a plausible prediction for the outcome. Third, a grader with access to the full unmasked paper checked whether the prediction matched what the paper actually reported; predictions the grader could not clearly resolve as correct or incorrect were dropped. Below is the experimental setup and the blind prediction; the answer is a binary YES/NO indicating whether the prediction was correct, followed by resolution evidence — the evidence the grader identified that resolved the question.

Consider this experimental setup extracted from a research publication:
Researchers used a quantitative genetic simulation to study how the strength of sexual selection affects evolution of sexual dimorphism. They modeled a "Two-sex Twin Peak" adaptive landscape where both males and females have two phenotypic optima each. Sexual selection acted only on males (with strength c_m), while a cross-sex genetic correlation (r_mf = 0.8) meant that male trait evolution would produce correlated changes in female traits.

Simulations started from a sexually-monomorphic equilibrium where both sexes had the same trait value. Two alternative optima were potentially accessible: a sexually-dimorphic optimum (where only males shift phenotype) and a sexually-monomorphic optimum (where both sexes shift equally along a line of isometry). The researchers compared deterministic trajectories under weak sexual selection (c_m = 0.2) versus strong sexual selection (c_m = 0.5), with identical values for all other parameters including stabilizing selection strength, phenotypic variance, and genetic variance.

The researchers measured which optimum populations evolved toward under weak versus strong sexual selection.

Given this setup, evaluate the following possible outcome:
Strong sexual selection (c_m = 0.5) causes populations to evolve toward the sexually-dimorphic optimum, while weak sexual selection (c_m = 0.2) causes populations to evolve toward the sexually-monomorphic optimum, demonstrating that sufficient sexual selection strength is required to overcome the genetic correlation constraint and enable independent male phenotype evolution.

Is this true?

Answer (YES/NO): NO